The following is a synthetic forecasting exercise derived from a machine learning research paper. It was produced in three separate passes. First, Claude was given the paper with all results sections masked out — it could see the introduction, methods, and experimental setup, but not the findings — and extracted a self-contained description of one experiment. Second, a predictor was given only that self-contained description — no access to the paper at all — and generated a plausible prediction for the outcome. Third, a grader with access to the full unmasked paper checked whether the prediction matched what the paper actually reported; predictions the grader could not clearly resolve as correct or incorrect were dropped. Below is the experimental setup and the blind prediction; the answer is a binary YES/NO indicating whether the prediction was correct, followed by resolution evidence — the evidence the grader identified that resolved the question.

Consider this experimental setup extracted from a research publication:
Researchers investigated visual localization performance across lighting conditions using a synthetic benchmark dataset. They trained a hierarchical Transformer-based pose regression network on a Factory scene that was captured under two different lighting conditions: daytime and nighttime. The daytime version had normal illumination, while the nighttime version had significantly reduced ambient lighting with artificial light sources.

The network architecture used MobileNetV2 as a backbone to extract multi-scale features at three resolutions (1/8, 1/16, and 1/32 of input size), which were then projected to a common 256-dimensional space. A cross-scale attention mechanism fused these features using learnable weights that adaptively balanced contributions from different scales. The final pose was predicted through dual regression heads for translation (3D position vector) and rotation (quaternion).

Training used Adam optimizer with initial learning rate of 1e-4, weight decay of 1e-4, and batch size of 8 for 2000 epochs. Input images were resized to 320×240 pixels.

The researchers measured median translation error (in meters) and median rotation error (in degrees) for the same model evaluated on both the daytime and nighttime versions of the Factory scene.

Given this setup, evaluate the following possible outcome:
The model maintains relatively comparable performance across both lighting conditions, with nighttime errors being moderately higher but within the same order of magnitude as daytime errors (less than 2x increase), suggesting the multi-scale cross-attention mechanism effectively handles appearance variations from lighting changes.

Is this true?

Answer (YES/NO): NO